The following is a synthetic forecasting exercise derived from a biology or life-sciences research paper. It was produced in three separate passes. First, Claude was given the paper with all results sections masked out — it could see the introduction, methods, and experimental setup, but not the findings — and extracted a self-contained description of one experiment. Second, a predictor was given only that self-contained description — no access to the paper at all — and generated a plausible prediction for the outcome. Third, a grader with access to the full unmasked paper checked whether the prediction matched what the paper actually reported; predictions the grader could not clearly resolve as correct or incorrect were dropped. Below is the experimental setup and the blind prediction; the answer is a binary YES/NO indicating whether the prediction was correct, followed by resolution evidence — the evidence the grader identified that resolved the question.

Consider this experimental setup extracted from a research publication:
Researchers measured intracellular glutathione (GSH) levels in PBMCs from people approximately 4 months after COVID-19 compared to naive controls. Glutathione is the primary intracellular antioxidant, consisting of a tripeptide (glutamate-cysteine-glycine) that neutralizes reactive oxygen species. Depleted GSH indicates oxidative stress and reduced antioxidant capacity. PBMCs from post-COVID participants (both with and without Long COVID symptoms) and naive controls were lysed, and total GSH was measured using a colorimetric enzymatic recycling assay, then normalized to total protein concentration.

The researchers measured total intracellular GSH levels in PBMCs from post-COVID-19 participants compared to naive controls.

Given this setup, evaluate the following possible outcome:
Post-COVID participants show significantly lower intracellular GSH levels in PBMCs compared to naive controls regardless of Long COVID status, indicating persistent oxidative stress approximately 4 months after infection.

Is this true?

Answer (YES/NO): NO